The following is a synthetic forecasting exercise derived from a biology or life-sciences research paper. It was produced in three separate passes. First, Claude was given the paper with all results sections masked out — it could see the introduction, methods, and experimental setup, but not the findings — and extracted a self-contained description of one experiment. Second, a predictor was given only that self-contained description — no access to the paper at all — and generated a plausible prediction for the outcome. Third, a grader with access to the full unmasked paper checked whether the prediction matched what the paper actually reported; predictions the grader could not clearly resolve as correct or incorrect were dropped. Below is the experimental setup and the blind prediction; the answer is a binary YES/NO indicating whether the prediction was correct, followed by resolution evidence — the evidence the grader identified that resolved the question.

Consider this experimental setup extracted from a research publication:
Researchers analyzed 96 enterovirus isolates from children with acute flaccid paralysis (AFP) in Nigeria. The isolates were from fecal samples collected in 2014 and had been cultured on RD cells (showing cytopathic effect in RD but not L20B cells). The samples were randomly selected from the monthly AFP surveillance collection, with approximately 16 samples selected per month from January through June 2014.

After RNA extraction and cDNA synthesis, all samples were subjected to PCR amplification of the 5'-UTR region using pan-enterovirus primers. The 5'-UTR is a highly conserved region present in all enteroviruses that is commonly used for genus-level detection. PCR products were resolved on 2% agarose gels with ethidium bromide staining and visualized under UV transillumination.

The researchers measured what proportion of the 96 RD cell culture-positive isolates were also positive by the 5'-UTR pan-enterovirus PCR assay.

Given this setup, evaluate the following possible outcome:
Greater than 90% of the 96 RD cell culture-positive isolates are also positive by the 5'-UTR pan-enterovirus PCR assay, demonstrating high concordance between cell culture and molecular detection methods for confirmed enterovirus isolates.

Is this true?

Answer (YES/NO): NO